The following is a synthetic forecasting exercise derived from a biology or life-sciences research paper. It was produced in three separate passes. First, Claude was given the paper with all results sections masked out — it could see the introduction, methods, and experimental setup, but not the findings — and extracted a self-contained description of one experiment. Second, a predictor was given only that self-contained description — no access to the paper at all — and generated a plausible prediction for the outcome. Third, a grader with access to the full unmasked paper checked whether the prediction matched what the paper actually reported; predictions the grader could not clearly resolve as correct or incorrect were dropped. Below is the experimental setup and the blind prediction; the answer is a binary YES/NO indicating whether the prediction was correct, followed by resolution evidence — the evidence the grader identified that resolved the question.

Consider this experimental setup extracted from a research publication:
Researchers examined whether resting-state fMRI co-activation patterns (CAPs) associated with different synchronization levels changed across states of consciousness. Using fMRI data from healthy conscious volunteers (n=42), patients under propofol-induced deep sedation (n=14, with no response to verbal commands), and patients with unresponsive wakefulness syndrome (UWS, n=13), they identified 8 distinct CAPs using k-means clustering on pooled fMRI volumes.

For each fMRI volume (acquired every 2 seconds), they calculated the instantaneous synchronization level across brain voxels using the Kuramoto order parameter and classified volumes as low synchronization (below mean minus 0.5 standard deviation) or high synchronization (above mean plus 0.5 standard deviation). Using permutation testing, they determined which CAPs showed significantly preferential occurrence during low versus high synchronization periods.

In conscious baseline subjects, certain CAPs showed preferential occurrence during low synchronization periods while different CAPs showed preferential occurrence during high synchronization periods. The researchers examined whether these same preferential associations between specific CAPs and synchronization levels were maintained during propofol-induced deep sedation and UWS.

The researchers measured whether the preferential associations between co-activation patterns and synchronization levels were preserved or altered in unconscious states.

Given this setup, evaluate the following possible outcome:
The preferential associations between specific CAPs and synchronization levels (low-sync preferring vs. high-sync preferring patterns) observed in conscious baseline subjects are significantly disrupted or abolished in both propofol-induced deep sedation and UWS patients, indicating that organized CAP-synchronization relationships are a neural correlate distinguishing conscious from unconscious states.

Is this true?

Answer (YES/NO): YES